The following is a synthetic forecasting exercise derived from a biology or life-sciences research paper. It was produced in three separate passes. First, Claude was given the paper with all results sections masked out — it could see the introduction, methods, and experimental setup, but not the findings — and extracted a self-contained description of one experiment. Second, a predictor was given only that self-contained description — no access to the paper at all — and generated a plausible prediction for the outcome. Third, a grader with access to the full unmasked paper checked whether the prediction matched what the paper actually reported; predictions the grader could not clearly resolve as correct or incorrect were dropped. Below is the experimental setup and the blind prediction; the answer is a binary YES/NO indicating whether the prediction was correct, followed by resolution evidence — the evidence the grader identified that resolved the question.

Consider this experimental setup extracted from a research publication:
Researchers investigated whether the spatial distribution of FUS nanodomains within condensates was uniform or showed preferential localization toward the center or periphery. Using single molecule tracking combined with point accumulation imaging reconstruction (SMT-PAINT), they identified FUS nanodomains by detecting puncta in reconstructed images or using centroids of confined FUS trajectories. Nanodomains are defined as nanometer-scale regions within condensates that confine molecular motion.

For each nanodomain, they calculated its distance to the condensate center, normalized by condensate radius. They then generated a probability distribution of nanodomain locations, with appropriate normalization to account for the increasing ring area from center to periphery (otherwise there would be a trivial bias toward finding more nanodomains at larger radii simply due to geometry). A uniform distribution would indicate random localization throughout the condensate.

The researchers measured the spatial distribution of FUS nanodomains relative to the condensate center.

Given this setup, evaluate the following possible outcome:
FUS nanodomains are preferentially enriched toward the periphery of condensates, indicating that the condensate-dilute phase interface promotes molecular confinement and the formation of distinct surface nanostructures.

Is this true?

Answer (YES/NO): YES